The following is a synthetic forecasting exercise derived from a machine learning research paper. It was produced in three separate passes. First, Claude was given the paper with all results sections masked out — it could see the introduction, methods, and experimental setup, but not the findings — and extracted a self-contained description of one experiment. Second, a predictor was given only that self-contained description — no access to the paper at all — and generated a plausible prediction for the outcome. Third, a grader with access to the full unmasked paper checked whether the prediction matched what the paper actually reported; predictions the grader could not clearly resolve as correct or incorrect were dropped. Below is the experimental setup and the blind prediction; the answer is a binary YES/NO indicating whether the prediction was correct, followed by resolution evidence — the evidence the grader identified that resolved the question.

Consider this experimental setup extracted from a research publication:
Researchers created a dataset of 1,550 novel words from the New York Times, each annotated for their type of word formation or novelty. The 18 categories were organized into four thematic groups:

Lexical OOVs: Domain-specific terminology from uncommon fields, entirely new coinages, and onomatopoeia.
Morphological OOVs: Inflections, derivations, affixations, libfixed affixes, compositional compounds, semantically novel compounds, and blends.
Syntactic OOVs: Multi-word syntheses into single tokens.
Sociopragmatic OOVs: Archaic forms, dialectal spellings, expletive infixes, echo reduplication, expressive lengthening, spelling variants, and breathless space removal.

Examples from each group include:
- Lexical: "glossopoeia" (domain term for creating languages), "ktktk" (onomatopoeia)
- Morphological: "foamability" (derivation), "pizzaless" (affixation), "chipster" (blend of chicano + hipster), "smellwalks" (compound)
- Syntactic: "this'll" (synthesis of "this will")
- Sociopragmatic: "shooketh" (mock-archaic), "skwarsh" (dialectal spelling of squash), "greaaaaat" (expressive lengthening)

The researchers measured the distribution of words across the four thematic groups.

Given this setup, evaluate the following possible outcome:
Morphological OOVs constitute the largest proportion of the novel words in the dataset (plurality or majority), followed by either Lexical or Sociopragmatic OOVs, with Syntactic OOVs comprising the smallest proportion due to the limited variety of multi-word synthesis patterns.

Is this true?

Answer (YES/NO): YES